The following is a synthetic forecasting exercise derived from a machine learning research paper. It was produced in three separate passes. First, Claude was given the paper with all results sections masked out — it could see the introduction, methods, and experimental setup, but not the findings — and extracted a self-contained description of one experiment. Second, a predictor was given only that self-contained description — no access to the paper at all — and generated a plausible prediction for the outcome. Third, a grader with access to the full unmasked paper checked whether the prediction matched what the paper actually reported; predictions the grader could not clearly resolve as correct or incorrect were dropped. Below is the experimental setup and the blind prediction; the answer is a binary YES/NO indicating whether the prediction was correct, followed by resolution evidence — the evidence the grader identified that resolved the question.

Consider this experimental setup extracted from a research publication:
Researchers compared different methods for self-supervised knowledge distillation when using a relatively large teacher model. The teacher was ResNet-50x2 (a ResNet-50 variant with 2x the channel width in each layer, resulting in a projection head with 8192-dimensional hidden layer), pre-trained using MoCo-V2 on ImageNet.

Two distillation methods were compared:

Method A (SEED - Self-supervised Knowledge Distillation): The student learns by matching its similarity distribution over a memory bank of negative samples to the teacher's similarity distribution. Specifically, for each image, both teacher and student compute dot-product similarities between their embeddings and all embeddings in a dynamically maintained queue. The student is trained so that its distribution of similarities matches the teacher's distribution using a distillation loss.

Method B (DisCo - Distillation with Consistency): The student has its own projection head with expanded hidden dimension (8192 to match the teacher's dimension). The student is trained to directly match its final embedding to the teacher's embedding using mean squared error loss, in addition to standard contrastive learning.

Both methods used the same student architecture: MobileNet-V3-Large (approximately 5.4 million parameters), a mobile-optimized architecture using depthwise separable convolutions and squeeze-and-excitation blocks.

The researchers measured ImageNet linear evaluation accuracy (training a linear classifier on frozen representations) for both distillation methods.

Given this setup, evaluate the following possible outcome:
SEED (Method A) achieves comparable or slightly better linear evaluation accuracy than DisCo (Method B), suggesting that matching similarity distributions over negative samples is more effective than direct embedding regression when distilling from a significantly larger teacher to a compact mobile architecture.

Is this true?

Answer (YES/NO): NO